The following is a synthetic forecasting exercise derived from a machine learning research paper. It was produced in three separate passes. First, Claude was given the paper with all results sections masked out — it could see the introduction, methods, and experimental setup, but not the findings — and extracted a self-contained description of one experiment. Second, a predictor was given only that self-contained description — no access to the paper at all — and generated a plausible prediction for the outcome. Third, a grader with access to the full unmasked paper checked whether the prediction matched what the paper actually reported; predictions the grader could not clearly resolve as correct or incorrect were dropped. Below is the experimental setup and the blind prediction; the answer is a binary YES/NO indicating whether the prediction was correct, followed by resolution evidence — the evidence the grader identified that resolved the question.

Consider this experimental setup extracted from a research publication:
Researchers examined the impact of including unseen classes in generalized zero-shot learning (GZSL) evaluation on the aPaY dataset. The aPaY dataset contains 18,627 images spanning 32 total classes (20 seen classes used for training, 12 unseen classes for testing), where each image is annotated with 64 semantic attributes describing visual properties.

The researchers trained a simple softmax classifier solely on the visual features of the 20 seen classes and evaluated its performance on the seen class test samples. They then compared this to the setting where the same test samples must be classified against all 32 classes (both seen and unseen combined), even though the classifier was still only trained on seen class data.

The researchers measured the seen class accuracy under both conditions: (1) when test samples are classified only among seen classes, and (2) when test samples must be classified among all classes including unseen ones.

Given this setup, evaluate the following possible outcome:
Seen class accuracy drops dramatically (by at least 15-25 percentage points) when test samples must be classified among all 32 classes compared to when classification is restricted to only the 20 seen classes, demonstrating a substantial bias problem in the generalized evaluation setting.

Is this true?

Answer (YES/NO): YES